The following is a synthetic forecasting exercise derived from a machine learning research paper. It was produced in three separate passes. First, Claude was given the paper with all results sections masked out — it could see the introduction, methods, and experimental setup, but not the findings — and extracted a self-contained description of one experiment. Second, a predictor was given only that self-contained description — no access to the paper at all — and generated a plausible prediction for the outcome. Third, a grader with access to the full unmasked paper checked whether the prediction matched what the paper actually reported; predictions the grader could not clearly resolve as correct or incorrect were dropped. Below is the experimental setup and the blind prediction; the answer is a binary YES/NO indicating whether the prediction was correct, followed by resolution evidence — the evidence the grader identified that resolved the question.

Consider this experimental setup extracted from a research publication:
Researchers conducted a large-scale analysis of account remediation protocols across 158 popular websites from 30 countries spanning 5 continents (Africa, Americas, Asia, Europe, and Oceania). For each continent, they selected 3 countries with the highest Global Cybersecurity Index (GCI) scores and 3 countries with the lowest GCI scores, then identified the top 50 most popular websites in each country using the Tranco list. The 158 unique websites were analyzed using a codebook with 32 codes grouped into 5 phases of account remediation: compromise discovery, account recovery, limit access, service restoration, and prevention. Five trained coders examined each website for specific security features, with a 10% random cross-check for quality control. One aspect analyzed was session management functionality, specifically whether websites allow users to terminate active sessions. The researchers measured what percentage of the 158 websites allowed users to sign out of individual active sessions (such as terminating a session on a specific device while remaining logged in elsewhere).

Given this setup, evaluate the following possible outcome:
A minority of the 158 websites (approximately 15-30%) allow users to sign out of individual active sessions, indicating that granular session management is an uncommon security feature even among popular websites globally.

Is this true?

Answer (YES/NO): NO